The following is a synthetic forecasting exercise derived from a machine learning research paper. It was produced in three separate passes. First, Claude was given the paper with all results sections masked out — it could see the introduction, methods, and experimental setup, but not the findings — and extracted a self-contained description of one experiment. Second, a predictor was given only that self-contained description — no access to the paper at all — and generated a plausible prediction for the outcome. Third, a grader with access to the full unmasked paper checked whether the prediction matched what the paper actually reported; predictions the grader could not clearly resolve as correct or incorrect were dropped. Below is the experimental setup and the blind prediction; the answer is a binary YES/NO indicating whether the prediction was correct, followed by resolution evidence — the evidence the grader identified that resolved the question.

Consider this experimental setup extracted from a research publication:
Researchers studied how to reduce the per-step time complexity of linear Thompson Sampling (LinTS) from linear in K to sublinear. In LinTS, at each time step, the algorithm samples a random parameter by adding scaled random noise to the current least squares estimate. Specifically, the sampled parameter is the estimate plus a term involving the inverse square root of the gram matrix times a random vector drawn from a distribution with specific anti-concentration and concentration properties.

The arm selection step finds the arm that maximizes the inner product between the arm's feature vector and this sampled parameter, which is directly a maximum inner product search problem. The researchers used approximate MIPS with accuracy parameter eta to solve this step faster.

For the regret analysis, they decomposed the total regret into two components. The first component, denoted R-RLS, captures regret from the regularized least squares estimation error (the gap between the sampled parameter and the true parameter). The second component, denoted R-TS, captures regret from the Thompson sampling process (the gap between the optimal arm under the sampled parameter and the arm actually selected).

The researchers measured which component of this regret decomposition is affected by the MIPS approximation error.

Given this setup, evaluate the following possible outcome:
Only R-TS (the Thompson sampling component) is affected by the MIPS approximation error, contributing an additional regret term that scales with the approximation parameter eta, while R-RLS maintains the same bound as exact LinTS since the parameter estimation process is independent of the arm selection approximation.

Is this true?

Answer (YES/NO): YES